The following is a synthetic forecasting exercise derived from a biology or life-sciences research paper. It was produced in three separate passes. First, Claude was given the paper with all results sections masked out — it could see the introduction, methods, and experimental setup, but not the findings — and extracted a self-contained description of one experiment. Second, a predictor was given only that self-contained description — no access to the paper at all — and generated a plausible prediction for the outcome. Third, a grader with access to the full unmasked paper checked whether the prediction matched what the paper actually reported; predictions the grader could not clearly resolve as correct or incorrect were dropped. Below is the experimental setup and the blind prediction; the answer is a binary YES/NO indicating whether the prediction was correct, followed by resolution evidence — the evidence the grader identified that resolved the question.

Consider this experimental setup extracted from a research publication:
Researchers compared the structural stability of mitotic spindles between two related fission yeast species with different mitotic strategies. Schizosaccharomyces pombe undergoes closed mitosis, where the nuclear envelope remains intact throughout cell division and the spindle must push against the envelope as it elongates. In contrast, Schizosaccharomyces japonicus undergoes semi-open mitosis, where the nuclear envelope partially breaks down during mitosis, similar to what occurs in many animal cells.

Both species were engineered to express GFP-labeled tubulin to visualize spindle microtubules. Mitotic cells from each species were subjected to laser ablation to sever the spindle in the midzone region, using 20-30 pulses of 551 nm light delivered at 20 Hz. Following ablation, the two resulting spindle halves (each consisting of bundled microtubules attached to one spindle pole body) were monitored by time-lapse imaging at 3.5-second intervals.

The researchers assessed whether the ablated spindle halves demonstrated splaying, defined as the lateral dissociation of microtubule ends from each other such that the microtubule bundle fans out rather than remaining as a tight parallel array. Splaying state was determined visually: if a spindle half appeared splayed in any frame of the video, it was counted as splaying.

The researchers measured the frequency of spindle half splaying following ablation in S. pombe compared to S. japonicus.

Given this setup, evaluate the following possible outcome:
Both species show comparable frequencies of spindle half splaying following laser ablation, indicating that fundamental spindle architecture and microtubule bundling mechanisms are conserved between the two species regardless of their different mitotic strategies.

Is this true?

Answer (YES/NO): NO